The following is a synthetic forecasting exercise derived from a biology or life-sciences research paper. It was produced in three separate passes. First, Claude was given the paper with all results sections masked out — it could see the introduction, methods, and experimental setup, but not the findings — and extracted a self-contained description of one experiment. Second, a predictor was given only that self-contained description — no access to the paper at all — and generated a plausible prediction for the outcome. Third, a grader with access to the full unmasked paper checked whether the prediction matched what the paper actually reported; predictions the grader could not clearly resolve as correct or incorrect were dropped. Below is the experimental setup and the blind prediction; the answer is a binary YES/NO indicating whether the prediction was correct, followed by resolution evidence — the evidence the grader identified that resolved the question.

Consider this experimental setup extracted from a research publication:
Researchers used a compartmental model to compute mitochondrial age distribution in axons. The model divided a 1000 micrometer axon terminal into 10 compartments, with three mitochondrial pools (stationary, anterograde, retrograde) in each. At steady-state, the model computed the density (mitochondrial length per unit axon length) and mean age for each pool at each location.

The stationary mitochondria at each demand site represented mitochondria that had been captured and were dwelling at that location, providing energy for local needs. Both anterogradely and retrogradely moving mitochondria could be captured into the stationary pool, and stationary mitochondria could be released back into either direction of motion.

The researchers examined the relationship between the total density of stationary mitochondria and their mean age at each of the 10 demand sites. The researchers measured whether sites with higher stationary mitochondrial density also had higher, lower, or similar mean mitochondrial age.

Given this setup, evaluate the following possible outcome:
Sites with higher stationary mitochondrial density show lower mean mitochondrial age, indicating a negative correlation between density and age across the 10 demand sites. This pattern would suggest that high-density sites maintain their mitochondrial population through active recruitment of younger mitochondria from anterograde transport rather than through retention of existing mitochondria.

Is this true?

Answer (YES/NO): NO